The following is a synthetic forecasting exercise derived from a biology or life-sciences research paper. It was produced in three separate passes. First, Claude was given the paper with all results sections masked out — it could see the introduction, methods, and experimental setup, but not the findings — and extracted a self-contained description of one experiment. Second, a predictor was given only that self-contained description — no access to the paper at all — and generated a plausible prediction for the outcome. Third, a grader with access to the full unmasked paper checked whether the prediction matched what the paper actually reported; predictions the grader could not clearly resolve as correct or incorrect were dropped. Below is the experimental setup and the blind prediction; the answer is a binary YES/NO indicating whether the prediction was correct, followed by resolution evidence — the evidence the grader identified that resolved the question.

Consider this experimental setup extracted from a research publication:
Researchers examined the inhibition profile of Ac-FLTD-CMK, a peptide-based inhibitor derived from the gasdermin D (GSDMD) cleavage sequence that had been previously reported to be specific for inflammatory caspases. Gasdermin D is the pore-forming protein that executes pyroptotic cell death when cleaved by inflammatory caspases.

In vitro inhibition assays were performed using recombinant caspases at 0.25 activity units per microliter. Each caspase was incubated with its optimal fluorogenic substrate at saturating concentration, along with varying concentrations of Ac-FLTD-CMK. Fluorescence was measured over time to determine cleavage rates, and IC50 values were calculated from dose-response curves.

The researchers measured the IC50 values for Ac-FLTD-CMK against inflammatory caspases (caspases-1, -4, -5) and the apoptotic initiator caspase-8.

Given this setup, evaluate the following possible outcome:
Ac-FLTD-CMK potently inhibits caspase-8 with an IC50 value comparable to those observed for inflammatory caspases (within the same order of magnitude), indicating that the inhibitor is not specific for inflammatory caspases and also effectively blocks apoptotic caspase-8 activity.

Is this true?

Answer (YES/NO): NO